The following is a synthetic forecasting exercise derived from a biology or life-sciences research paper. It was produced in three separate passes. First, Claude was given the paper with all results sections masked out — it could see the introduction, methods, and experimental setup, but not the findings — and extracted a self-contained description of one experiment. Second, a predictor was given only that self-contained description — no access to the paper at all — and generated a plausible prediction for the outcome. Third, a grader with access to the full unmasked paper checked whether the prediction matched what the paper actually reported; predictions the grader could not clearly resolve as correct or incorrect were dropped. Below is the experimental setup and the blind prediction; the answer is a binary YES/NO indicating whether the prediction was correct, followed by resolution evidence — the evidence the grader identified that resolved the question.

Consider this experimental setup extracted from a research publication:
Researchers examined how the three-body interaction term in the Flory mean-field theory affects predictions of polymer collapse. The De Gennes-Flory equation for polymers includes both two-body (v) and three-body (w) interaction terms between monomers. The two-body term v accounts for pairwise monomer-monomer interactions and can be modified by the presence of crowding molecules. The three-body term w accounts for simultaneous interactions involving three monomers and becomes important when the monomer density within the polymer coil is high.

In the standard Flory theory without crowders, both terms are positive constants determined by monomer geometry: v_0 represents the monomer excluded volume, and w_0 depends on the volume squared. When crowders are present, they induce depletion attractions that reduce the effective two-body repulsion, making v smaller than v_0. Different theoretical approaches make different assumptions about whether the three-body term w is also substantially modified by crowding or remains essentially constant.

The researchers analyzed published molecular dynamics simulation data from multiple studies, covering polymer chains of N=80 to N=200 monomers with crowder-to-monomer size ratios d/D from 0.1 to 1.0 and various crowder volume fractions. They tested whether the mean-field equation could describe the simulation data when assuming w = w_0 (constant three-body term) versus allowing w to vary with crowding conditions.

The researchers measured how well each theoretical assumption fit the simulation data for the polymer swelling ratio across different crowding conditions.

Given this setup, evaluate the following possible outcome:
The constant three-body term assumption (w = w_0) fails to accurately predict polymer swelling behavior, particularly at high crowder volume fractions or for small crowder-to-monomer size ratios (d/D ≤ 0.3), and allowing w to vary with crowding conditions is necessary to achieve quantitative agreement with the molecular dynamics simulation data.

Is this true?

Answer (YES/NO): NO